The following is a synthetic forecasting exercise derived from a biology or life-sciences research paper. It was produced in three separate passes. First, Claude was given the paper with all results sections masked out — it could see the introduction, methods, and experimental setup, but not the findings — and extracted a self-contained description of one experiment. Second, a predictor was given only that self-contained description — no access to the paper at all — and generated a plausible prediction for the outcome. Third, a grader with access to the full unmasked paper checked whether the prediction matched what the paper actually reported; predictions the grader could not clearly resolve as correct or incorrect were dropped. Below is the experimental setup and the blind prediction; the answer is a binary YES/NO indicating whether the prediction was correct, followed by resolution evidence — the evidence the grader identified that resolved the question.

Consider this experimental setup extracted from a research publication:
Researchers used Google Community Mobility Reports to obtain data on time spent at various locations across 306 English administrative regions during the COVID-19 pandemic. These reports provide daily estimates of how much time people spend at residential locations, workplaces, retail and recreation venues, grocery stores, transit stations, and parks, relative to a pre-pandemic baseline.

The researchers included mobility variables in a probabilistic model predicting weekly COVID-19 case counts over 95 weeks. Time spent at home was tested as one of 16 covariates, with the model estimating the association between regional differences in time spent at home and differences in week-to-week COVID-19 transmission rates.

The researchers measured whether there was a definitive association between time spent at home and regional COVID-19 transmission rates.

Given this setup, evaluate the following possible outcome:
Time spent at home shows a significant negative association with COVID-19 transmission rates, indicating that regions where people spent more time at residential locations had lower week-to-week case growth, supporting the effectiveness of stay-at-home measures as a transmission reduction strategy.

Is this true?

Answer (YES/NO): YES